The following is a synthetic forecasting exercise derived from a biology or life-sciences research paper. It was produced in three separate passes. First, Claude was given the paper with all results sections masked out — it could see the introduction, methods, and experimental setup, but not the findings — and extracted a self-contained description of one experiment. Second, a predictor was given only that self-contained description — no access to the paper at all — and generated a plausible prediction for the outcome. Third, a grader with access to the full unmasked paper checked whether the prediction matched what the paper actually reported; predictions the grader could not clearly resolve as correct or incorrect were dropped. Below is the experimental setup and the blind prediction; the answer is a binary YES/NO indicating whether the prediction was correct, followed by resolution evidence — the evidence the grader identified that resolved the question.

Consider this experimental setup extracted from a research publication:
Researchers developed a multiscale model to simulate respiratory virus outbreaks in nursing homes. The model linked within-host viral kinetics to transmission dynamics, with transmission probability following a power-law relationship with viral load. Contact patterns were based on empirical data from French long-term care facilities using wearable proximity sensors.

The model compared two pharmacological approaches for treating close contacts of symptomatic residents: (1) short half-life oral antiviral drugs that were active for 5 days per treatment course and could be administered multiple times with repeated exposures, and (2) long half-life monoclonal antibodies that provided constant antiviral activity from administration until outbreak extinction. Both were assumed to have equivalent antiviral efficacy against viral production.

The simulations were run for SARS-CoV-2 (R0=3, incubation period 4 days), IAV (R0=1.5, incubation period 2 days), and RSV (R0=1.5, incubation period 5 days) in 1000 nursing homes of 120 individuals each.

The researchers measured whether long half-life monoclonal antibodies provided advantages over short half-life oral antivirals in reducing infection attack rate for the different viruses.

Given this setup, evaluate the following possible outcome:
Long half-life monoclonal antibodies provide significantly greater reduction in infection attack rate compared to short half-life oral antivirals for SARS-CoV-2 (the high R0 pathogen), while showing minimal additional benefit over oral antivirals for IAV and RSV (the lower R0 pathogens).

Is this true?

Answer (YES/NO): YES